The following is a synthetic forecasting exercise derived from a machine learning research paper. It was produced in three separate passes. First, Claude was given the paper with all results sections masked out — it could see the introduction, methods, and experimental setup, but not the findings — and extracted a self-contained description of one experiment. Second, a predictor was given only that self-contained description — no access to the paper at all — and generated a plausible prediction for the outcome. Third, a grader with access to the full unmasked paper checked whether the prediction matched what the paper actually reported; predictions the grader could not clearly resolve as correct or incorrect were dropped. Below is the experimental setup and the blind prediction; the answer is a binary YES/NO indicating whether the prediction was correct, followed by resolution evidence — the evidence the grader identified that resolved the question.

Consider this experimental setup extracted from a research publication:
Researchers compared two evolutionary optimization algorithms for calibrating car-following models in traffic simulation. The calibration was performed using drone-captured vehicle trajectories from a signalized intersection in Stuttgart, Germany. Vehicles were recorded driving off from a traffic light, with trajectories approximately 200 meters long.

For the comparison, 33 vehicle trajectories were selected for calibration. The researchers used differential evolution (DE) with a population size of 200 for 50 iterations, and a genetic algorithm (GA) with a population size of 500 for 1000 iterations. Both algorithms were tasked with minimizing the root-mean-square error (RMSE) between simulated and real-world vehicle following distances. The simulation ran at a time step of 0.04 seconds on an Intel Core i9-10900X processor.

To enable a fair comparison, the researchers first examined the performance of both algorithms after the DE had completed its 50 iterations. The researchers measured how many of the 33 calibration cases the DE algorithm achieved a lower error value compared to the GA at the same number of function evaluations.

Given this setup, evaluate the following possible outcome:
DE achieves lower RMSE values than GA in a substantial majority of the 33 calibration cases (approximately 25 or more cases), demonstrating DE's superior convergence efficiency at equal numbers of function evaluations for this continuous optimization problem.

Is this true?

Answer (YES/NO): YES